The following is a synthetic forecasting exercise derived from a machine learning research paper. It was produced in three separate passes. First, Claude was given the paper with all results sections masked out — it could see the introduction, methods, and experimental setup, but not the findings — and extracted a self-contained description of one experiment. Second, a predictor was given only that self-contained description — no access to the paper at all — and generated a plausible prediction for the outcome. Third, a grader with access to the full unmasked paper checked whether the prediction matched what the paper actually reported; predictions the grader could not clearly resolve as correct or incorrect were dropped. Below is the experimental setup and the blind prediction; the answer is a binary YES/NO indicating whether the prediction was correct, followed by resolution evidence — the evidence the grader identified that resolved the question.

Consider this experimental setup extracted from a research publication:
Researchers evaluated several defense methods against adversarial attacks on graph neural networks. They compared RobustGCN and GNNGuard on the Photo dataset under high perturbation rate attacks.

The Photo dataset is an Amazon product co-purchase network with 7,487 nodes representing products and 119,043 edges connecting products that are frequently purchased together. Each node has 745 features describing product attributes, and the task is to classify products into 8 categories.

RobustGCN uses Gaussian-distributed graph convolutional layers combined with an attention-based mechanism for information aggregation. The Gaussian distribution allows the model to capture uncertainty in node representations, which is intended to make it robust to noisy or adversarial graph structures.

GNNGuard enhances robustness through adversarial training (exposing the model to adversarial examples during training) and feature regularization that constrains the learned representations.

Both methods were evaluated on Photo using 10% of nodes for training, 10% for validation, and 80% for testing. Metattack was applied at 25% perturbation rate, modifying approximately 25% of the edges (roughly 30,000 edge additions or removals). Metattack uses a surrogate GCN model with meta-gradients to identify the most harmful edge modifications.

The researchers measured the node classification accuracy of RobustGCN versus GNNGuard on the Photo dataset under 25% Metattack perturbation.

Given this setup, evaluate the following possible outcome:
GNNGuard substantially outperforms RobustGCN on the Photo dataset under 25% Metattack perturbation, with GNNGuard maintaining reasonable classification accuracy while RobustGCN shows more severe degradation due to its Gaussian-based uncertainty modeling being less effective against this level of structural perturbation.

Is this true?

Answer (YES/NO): NO